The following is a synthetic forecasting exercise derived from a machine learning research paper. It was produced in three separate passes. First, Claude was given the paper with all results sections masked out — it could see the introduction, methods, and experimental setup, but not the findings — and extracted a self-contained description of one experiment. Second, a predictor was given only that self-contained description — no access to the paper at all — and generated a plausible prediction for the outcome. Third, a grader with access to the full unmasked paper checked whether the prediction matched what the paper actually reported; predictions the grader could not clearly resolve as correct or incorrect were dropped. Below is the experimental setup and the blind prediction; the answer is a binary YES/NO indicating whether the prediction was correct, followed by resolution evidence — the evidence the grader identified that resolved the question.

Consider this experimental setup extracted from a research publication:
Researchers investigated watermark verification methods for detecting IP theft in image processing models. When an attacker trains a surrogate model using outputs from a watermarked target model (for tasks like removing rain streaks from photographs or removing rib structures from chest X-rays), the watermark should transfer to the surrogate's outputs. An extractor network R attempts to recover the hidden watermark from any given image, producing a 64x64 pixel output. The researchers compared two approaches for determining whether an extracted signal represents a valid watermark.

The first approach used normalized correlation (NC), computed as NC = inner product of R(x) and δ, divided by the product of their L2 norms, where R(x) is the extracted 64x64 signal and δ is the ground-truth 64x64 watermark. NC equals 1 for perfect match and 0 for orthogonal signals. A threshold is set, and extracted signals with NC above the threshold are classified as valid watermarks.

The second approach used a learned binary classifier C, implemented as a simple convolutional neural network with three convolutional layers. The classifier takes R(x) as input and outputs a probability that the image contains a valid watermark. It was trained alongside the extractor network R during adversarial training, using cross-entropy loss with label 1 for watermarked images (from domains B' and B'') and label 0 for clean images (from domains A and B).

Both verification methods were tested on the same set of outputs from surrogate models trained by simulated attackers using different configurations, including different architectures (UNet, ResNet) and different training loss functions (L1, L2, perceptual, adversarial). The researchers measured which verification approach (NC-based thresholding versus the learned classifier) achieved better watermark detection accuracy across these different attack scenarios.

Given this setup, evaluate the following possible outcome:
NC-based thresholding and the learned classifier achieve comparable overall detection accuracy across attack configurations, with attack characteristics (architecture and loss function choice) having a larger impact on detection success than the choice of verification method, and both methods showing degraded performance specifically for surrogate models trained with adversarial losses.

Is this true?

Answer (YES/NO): NO